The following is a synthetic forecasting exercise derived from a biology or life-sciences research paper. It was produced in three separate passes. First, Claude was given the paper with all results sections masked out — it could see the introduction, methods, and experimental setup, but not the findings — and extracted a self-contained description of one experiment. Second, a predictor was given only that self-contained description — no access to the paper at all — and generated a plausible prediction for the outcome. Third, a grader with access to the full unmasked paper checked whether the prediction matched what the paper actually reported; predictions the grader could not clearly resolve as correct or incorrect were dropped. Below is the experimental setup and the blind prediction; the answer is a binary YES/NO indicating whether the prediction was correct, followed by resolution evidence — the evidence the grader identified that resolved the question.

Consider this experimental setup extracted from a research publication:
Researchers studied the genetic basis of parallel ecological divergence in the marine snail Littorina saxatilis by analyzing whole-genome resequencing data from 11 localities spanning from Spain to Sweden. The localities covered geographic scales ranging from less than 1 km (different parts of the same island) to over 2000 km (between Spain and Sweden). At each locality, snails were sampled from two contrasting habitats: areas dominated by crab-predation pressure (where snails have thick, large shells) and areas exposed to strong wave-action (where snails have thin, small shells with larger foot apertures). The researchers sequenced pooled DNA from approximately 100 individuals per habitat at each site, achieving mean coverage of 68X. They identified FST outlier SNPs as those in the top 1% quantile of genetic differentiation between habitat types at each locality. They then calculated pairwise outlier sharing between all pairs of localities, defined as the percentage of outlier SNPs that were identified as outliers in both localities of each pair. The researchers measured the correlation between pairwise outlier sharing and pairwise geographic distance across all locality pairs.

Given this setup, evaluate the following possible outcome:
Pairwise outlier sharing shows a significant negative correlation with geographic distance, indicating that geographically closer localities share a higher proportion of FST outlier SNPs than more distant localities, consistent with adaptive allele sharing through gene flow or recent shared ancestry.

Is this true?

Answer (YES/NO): YES